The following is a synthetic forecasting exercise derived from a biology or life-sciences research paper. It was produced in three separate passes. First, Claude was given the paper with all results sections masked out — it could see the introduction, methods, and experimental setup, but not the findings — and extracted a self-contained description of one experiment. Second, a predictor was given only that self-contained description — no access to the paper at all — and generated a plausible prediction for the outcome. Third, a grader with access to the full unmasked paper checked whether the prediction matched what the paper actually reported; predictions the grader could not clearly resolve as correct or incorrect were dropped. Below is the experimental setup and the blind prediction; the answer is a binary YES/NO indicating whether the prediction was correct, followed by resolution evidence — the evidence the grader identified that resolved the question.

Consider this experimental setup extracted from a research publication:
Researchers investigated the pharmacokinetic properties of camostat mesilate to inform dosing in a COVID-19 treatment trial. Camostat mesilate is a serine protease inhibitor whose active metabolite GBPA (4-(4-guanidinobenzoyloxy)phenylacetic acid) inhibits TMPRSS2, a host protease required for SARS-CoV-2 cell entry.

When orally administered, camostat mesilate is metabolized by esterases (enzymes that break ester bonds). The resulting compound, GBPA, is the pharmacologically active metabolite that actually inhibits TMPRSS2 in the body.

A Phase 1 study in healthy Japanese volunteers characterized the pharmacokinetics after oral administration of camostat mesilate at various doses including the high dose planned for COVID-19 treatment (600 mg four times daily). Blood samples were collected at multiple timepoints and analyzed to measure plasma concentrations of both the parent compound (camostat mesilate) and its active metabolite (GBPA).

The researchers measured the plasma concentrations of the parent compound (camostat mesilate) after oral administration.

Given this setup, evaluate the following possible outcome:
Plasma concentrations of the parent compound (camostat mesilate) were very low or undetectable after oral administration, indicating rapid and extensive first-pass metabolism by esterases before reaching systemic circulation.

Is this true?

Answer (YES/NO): YES